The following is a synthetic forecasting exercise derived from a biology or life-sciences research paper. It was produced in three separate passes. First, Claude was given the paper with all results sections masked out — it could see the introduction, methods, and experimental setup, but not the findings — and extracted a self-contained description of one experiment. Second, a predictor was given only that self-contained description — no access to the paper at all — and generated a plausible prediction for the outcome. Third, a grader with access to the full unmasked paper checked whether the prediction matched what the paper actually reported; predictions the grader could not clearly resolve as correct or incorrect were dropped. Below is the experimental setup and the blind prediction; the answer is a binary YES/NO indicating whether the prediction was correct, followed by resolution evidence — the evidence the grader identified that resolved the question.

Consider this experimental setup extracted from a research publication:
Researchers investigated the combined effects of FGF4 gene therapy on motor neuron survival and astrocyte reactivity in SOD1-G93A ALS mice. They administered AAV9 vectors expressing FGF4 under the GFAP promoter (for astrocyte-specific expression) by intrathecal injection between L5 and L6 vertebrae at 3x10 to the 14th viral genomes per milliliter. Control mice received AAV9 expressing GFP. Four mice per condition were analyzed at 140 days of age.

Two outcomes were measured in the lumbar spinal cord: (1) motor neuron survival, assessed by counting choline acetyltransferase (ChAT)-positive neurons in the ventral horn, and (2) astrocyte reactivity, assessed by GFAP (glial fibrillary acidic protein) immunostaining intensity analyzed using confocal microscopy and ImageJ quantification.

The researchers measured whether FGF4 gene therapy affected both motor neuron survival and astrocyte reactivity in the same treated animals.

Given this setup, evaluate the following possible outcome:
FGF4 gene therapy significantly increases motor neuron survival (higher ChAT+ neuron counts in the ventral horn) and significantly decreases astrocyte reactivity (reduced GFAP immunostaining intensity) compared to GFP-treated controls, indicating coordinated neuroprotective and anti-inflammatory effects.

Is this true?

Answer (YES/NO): NO